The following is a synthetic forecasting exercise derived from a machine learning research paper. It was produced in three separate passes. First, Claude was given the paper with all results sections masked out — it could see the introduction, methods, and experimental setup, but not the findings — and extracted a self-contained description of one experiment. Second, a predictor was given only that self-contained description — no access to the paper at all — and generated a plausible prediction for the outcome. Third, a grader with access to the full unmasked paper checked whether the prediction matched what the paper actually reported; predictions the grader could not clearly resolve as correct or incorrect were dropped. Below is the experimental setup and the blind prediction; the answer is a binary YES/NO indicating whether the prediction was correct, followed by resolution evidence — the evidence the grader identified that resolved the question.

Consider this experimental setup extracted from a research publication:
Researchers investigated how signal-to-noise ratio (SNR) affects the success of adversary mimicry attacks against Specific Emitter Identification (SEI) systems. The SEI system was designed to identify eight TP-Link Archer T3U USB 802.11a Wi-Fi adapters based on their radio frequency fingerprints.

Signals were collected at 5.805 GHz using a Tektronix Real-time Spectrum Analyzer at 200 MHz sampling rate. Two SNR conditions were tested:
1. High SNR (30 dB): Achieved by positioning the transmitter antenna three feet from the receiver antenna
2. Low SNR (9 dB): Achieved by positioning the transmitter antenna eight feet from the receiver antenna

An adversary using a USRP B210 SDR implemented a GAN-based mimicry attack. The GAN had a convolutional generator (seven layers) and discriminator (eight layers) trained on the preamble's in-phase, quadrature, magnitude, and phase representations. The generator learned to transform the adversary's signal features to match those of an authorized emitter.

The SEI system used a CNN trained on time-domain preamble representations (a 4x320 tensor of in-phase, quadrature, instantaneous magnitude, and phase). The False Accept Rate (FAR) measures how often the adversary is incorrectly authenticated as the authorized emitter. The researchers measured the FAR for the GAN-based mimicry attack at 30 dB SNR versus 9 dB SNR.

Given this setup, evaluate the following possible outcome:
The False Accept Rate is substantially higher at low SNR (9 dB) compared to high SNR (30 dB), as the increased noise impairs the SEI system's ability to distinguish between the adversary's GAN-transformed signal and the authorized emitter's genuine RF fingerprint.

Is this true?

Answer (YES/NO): YES